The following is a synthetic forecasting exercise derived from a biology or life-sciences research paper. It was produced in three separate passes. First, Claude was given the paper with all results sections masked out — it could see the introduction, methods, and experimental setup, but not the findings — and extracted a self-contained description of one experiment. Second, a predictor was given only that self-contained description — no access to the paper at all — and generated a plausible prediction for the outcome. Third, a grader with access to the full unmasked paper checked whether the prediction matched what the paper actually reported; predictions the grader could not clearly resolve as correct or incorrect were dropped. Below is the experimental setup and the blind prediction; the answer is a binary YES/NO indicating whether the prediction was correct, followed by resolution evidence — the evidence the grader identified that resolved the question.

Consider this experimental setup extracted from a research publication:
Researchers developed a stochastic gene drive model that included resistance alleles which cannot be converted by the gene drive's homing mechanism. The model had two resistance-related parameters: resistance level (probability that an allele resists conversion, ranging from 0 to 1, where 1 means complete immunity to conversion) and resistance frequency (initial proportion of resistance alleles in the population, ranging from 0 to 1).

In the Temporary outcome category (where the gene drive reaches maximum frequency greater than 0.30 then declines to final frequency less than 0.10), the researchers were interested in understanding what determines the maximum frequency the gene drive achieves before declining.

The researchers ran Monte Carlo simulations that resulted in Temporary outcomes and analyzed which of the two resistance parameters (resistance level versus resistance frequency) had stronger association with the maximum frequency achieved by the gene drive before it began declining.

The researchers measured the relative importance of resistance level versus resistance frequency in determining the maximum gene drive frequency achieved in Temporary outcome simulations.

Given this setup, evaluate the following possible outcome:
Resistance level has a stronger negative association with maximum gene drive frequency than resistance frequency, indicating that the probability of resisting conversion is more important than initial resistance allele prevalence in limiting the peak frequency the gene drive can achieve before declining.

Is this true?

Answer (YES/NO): NO